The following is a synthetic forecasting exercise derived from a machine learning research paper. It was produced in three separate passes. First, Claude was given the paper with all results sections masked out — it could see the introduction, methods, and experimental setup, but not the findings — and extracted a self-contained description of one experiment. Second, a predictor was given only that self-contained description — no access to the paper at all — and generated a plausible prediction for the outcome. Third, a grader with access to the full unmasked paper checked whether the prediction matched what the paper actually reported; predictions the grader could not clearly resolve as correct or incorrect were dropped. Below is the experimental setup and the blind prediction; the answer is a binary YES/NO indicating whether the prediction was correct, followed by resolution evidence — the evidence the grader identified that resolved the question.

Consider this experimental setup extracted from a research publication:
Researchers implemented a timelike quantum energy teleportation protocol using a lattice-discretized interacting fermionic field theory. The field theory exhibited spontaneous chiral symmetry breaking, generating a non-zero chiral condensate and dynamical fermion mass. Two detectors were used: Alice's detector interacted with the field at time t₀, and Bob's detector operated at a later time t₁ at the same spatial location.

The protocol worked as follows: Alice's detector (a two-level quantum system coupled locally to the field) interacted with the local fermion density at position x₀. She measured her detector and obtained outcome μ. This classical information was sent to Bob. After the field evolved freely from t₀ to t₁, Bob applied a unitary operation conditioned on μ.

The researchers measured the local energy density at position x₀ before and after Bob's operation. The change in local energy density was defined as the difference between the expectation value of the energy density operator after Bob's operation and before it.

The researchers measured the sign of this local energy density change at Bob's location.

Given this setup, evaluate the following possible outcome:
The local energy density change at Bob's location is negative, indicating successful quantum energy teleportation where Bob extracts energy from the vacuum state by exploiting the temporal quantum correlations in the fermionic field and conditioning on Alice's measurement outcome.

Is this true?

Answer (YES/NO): YES